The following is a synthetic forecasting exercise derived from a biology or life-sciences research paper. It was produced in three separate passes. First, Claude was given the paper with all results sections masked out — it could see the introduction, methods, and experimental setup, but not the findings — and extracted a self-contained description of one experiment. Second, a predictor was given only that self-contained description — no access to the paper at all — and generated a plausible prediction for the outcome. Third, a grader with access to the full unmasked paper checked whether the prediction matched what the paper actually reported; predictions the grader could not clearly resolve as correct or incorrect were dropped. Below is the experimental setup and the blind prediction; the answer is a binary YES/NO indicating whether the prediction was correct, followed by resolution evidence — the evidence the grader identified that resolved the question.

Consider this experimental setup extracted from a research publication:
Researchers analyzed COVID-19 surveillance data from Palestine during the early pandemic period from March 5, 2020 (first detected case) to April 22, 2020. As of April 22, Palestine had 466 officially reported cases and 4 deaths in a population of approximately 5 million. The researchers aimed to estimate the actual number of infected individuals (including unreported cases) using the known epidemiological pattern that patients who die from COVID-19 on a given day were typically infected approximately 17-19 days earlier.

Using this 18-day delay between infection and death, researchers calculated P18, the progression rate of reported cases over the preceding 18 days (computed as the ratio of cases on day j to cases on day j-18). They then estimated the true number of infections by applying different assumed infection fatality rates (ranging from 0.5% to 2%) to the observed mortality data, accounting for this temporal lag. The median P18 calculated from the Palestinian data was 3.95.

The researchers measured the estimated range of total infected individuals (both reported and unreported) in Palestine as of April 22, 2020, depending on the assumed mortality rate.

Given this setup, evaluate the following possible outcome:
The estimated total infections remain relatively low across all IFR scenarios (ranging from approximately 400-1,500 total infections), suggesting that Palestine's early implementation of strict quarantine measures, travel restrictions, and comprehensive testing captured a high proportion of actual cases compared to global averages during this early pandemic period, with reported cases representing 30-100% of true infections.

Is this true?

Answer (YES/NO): NO